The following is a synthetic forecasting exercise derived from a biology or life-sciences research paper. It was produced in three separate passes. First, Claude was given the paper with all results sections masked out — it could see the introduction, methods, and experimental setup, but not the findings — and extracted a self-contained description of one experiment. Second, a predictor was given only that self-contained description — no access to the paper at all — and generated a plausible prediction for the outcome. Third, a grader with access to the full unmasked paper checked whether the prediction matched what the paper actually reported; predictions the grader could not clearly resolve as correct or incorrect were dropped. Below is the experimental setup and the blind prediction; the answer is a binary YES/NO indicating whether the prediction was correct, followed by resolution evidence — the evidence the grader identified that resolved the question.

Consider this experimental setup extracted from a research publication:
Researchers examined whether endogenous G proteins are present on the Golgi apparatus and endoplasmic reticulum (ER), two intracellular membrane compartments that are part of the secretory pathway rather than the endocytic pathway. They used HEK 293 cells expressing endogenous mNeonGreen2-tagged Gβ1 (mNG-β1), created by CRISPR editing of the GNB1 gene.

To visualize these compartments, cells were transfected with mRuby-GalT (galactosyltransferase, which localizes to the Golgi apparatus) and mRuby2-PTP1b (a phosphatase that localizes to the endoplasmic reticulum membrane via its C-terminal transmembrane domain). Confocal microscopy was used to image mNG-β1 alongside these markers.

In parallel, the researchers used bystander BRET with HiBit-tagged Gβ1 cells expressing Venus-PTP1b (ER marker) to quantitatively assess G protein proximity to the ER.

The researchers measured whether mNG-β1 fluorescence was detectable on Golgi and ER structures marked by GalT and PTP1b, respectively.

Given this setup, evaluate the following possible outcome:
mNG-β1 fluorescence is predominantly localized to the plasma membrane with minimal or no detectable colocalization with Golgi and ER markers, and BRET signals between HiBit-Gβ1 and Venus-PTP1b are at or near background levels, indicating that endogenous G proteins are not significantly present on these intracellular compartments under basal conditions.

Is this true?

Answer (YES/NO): YES